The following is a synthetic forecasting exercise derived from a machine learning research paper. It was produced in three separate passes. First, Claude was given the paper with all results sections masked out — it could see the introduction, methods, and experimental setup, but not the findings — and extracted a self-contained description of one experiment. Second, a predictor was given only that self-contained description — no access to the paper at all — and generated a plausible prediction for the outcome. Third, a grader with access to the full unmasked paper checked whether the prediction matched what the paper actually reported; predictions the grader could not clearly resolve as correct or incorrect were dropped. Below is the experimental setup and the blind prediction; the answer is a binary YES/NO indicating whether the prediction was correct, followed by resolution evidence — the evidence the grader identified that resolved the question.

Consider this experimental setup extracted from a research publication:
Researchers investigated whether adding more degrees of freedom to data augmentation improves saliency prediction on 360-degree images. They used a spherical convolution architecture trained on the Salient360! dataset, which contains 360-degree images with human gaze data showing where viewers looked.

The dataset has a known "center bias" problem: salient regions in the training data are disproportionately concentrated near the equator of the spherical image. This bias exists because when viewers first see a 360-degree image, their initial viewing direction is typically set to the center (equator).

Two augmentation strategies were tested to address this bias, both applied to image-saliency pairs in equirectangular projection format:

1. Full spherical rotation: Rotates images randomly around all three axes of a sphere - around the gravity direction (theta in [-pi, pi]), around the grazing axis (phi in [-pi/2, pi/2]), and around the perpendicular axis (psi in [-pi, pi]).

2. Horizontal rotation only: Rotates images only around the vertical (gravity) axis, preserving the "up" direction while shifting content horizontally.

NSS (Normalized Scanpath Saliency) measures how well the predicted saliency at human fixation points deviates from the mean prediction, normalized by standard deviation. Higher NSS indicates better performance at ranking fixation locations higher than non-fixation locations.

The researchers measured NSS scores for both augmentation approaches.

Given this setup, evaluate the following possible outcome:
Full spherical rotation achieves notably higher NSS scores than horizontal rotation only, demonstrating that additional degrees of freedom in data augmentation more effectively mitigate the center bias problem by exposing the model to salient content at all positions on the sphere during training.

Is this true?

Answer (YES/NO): YES